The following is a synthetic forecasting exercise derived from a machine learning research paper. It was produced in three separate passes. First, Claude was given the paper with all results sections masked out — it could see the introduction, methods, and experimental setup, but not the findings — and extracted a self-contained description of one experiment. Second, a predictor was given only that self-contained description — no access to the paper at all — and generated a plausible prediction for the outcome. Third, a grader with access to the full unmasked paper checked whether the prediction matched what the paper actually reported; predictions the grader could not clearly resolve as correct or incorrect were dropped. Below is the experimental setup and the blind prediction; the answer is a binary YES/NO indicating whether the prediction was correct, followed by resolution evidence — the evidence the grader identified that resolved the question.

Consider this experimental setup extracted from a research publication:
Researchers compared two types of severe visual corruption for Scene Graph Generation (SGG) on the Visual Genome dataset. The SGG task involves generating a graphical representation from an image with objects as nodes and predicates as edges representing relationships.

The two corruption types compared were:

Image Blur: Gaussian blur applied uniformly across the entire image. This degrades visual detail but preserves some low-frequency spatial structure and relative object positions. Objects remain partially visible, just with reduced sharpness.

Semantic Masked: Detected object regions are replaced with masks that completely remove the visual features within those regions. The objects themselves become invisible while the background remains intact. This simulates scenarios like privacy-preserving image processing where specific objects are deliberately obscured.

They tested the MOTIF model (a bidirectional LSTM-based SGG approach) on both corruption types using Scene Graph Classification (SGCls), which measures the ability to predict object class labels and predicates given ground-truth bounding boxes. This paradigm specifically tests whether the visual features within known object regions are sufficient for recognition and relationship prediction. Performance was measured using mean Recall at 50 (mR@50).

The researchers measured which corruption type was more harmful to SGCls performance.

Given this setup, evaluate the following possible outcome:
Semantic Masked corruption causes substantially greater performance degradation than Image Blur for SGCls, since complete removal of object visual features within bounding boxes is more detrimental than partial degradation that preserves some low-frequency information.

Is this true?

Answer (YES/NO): YES